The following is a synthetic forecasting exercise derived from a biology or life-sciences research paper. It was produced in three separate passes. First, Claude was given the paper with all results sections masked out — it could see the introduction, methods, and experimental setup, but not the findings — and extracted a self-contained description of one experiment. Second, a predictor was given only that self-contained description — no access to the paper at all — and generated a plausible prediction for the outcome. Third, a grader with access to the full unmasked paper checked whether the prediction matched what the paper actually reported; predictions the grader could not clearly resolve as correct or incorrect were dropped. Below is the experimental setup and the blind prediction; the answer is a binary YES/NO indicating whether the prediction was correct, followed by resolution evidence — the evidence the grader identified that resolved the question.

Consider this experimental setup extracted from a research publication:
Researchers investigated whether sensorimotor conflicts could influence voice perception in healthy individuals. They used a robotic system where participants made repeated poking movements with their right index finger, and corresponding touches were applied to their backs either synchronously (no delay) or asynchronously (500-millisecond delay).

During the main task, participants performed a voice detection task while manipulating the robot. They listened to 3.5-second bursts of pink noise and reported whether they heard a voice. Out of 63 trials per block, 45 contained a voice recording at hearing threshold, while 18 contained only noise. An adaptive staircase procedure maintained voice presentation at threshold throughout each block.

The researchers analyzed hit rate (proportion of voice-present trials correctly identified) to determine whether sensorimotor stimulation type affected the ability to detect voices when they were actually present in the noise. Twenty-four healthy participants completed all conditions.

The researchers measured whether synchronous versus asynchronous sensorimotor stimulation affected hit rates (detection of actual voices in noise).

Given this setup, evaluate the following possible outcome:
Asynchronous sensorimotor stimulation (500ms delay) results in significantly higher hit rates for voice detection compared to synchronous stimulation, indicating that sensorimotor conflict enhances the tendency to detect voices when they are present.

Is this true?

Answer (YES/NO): NO